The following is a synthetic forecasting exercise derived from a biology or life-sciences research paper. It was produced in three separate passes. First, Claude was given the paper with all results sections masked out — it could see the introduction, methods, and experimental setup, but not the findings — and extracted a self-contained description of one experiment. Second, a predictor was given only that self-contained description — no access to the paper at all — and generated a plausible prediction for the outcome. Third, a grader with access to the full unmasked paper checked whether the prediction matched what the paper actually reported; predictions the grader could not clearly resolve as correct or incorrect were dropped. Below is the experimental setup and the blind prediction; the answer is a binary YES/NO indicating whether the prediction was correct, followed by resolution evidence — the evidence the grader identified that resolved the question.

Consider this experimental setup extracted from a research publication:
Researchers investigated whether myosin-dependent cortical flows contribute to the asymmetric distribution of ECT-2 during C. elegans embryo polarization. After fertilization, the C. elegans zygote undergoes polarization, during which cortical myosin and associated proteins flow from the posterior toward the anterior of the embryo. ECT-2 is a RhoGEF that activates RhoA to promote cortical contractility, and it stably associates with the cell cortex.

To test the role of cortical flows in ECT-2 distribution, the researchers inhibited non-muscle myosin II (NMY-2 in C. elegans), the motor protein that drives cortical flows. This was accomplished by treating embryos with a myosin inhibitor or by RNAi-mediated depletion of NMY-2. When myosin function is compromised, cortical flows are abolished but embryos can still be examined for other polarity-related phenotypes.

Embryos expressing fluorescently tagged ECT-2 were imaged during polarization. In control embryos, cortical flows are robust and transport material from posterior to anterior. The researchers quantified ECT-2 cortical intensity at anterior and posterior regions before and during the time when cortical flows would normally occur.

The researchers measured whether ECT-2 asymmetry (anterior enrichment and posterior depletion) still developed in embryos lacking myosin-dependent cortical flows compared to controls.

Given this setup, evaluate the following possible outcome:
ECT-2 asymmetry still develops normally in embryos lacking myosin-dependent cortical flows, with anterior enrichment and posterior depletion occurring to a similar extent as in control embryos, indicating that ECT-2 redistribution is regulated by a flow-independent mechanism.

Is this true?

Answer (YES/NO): NO